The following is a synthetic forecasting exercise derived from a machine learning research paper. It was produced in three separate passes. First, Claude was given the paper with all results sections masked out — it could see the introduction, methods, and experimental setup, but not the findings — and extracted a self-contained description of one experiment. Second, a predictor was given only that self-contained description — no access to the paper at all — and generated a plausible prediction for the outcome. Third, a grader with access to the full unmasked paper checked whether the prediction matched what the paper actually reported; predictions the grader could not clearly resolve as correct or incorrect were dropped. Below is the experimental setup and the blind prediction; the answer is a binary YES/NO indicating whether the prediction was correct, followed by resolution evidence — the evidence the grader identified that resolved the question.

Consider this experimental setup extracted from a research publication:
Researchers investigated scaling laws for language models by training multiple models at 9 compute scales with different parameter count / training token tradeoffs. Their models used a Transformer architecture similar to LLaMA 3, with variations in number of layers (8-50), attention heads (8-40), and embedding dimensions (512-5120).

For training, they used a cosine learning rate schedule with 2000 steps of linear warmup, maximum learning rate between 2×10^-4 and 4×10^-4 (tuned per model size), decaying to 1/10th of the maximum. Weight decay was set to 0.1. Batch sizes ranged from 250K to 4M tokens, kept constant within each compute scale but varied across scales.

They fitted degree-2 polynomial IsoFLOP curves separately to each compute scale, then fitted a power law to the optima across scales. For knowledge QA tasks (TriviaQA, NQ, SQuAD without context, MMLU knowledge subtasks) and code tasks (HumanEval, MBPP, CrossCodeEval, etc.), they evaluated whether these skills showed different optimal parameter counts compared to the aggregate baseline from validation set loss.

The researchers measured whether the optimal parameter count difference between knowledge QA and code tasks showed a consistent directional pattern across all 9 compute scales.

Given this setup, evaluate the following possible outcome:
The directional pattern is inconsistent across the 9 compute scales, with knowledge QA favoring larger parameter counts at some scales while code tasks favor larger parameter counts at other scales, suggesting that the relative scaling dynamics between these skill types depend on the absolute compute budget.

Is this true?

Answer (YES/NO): NO